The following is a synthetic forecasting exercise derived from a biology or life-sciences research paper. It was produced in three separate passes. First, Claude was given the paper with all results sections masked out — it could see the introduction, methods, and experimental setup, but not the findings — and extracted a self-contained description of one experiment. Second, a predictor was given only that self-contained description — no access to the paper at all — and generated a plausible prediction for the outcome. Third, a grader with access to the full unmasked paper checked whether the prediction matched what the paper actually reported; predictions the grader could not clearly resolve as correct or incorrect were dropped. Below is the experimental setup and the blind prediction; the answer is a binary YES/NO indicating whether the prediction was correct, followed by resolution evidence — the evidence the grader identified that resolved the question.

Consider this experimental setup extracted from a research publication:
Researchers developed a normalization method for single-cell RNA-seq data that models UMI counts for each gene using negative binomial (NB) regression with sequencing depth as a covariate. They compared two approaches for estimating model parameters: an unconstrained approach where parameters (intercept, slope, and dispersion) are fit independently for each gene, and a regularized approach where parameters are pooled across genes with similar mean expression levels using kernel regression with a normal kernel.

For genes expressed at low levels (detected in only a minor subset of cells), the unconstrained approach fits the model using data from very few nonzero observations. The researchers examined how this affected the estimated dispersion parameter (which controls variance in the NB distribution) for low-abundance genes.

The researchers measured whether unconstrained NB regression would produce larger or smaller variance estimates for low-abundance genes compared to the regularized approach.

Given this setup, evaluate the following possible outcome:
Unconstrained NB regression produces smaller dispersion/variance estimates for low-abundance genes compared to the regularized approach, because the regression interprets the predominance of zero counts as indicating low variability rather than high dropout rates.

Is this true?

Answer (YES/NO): NO